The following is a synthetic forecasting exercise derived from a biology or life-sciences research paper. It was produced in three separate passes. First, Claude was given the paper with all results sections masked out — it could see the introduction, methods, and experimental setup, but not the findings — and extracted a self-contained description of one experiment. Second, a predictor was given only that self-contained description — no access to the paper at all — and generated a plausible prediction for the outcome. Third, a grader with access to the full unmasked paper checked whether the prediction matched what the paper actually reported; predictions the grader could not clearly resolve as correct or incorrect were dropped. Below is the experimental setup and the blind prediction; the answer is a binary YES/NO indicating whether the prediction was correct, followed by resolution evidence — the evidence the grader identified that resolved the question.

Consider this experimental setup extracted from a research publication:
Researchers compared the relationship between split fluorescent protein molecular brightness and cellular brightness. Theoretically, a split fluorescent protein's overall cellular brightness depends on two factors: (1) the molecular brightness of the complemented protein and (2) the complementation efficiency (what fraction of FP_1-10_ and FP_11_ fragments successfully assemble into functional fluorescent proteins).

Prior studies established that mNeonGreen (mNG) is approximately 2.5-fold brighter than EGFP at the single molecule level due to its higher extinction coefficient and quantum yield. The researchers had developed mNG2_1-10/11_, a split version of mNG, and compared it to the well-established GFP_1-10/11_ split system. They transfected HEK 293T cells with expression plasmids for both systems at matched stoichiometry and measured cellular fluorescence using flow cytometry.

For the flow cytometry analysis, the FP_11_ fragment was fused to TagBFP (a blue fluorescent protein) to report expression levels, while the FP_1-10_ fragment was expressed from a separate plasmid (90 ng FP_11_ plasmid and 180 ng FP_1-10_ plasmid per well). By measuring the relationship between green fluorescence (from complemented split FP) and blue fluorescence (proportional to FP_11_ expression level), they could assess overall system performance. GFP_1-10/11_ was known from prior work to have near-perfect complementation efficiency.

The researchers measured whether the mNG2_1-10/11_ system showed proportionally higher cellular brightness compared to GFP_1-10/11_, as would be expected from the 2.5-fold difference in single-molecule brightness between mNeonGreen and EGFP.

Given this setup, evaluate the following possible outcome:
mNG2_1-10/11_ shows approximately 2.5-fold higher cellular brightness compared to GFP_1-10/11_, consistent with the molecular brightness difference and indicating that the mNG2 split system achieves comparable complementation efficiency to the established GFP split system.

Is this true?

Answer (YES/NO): NO